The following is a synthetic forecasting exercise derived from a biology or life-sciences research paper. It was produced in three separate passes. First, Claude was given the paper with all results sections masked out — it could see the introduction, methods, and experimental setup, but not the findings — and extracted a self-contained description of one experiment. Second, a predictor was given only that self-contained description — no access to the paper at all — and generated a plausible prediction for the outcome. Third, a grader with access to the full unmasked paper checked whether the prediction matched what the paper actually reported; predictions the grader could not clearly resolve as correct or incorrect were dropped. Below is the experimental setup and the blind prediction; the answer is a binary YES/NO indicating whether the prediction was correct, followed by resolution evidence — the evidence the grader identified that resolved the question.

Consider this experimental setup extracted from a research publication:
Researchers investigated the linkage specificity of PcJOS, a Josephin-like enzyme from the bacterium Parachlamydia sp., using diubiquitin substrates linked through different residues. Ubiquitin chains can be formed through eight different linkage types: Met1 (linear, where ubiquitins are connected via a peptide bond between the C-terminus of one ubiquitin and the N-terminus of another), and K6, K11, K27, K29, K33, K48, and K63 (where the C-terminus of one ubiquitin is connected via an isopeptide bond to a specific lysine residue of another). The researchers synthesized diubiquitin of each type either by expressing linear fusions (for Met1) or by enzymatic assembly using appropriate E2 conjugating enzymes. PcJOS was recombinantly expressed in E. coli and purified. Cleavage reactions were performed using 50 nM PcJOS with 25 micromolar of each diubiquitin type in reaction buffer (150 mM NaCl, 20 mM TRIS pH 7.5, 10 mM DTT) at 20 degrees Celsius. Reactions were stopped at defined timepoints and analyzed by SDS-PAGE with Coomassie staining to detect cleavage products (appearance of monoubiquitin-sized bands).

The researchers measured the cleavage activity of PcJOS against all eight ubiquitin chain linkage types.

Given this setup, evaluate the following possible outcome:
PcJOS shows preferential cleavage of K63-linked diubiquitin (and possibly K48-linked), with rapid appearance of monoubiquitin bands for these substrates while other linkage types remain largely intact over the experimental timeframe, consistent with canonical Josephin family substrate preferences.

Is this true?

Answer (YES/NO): NO